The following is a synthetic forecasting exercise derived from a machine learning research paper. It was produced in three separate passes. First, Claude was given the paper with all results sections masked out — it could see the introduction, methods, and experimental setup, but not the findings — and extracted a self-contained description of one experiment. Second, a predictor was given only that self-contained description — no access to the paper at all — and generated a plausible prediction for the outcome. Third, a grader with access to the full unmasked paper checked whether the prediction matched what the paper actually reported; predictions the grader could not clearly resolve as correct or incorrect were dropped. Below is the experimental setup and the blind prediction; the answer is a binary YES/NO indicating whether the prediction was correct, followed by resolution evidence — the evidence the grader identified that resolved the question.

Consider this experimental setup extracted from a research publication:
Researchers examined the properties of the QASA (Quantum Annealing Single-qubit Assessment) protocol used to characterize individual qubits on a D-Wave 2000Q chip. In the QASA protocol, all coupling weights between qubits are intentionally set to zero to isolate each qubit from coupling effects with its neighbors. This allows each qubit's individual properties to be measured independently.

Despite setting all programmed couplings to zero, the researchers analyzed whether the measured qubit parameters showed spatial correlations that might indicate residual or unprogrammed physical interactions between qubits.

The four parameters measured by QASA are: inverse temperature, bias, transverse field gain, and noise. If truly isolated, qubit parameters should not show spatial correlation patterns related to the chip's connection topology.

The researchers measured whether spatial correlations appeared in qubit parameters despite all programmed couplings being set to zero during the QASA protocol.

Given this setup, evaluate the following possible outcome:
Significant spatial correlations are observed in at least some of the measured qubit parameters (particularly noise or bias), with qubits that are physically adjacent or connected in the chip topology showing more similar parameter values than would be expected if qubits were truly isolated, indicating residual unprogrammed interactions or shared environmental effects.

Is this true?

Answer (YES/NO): NO